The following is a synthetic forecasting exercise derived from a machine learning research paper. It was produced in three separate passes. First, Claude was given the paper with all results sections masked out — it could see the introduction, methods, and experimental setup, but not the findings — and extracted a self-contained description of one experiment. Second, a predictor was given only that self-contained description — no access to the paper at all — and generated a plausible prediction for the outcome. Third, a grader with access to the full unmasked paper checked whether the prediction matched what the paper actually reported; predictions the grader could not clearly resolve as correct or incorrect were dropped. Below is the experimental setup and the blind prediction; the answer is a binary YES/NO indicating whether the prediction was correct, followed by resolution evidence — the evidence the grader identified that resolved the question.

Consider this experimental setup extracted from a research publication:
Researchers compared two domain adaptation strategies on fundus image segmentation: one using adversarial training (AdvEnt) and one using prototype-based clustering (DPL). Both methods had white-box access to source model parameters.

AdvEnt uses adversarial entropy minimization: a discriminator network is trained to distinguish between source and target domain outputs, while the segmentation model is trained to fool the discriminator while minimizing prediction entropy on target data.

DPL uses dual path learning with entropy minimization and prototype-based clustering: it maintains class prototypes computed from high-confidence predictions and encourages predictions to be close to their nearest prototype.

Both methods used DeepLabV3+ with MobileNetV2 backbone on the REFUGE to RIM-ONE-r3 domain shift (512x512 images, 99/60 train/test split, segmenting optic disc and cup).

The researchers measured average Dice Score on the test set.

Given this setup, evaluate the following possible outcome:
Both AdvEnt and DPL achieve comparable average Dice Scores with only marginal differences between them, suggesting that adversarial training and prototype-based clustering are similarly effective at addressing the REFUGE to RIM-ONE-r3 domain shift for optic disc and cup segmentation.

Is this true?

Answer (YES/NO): YES